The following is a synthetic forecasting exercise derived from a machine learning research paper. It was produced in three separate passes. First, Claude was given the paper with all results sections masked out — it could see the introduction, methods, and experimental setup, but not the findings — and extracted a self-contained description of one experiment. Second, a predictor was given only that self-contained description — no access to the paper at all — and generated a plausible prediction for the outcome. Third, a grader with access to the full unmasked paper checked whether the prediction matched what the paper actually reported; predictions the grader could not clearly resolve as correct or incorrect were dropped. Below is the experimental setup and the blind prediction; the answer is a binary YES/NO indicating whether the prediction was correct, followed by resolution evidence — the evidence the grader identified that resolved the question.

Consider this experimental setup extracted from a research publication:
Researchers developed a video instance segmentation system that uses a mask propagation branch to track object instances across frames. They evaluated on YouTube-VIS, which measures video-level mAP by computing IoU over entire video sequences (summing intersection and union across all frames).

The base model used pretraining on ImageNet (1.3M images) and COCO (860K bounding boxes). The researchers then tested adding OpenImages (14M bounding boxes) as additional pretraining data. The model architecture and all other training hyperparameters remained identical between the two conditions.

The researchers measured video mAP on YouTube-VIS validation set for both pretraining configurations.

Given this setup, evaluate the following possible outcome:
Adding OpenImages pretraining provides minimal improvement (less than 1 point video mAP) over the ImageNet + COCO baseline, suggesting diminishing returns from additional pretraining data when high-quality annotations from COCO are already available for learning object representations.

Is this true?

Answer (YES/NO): NO